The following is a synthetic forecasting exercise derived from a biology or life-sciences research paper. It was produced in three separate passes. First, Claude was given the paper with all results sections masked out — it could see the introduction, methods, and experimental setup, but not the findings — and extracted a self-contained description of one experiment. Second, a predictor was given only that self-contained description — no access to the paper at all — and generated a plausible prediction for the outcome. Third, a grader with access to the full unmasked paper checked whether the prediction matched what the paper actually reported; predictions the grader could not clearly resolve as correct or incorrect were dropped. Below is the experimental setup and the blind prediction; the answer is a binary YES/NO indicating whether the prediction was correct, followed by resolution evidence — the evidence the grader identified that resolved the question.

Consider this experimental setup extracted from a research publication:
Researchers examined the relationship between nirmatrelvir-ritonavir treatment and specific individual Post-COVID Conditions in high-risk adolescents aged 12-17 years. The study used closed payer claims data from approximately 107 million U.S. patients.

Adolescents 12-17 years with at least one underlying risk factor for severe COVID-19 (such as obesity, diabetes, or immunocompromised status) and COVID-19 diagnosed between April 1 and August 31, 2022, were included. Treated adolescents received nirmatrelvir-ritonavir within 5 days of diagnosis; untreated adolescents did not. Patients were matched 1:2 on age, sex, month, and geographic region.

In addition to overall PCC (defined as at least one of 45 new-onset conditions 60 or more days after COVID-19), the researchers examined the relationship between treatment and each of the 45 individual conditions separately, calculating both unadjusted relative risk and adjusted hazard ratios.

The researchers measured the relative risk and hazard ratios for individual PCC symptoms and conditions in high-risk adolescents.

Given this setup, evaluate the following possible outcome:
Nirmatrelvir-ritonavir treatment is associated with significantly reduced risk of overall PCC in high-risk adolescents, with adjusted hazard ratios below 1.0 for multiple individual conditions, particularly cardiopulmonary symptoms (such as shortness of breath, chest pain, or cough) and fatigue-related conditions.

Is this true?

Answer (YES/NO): NO